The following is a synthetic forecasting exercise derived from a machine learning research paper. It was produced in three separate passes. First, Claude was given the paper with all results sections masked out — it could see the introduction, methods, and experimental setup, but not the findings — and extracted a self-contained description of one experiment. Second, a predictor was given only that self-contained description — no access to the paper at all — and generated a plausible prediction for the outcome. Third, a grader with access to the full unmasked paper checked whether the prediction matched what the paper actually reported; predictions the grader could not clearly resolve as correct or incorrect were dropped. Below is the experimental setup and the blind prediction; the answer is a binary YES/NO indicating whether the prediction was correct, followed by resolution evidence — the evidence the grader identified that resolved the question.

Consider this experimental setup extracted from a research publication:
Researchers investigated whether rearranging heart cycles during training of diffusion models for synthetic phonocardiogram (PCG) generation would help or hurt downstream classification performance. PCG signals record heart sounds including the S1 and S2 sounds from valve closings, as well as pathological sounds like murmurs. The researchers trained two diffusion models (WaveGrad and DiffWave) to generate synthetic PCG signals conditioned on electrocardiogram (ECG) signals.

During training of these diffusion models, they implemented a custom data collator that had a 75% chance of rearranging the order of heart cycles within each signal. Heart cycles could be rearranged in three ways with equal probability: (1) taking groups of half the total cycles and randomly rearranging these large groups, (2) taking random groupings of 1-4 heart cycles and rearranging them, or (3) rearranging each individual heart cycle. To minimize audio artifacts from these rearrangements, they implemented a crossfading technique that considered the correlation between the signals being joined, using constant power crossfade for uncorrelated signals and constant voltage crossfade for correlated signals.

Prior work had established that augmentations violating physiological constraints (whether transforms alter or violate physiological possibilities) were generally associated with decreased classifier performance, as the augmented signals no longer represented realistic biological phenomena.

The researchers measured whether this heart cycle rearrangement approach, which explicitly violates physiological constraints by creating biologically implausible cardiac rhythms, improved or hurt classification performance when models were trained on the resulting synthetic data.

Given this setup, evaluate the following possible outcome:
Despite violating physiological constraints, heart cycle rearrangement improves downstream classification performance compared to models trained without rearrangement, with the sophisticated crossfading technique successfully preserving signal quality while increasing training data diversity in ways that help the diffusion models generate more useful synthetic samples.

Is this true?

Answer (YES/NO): YES